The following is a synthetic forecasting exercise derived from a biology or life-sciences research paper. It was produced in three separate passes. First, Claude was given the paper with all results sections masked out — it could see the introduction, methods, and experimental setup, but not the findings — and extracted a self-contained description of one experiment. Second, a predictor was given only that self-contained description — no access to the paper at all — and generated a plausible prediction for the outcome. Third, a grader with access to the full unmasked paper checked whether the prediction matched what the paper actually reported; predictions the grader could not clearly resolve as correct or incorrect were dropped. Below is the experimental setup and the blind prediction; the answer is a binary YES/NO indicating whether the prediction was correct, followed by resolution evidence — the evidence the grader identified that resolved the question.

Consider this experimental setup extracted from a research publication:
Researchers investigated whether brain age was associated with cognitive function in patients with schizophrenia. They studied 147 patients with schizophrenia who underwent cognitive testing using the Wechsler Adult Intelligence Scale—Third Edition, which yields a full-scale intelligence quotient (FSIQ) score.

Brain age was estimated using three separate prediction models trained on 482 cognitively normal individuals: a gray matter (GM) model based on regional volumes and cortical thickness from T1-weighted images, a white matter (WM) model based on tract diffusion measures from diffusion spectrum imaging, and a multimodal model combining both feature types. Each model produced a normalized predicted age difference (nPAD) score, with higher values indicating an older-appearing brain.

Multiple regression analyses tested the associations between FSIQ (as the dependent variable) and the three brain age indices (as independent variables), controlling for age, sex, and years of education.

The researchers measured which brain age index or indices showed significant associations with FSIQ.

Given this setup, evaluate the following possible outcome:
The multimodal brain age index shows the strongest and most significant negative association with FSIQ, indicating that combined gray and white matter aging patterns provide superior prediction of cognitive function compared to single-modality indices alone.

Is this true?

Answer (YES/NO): NO